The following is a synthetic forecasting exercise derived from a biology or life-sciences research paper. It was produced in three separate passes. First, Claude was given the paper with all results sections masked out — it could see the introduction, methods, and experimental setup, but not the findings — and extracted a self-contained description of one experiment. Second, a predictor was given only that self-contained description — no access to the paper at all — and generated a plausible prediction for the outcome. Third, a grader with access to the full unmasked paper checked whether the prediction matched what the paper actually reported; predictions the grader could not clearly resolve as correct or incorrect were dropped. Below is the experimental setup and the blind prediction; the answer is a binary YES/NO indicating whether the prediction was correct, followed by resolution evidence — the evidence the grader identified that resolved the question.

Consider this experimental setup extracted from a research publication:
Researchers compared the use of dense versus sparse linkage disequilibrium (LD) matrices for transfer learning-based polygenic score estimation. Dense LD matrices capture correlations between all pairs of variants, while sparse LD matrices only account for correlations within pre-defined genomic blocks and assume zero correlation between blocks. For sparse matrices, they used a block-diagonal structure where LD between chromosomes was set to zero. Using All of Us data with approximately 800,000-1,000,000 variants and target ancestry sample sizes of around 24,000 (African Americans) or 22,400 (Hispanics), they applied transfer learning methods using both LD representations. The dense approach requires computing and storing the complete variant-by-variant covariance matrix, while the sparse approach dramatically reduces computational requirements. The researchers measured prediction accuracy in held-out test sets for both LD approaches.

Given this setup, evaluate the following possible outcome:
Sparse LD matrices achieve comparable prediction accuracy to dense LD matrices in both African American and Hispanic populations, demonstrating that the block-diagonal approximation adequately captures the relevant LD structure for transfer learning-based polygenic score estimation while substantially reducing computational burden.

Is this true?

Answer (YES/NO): NO